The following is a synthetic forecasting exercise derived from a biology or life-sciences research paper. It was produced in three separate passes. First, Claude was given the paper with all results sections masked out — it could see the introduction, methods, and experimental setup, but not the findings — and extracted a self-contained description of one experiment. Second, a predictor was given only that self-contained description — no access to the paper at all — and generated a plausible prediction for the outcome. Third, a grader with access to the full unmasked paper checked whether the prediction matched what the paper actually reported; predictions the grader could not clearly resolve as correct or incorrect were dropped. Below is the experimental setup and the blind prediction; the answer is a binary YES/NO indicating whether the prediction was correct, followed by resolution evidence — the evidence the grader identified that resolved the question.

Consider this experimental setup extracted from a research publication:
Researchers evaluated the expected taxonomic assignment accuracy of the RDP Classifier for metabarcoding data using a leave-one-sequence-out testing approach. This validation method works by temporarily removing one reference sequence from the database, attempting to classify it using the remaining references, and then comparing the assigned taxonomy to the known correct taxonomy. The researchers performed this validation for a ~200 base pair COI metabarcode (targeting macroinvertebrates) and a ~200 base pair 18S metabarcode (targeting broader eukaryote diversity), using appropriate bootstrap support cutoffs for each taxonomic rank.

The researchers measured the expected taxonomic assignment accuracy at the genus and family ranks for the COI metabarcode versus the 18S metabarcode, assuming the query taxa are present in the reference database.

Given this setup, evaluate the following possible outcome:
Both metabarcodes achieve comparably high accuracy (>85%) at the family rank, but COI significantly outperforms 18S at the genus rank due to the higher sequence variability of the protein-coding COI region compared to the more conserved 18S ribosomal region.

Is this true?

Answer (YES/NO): NO